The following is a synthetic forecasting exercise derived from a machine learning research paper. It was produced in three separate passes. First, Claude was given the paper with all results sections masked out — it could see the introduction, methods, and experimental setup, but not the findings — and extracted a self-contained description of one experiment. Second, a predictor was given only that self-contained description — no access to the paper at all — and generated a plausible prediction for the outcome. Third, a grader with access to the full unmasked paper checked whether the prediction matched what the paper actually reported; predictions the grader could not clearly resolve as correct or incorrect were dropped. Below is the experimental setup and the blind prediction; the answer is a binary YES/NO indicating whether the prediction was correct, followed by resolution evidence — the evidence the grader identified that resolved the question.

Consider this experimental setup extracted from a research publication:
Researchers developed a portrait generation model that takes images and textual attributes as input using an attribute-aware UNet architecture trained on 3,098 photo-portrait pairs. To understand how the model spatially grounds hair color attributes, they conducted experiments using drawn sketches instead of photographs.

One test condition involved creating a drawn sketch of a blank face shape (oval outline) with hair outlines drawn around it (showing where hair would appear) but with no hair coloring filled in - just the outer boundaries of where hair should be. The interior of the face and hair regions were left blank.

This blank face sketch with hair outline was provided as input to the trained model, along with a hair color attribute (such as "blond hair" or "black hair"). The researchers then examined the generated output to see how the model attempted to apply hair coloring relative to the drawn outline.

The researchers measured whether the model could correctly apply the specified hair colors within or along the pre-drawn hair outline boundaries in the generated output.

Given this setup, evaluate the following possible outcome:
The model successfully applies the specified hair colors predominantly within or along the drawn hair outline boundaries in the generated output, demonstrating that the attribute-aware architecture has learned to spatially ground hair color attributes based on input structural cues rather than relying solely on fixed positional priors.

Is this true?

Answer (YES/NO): YES